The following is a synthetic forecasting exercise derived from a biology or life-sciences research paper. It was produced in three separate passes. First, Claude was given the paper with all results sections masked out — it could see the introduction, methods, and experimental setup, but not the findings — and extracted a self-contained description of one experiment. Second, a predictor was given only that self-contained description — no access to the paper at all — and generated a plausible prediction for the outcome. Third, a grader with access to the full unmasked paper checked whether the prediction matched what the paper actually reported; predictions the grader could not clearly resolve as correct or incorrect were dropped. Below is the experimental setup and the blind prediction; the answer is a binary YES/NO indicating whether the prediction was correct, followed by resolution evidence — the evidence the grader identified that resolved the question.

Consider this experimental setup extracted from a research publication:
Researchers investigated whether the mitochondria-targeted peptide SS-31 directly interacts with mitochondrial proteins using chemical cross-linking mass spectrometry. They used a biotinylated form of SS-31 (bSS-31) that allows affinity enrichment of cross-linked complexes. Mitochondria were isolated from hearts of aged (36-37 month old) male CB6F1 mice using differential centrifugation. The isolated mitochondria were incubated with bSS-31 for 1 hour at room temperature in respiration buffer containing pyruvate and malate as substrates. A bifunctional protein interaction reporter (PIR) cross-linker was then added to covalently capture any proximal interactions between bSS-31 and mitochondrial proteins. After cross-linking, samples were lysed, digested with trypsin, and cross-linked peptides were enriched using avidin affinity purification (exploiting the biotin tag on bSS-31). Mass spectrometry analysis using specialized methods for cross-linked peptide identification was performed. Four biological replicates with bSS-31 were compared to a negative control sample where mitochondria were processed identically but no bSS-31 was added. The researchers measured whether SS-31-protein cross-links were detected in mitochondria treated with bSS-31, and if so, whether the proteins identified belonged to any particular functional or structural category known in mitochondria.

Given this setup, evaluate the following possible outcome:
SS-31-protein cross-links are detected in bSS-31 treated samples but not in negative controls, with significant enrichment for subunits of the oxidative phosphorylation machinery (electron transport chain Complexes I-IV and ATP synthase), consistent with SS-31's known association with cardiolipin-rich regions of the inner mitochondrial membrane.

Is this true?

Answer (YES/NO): NO